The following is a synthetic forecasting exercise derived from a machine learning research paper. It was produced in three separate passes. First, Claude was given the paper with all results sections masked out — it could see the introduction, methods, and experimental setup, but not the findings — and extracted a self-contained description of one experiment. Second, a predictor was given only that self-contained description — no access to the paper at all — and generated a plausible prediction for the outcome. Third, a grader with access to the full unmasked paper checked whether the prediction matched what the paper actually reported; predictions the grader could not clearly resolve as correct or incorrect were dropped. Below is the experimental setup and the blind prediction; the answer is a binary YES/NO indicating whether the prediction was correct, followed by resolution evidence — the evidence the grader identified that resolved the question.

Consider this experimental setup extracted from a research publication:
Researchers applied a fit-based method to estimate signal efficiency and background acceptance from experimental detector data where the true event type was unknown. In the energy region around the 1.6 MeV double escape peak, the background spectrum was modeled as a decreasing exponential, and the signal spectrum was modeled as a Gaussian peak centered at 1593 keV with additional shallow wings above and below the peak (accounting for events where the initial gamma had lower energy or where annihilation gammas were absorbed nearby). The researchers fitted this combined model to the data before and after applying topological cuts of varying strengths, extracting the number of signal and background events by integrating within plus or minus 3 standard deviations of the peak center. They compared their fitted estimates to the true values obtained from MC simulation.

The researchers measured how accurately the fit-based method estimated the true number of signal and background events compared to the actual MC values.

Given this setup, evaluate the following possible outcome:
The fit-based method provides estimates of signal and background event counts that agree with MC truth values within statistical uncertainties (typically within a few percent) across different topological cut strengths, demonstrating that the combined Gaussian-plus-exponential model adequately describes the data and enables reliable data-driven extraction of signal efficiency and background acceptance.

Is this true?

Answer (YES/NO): YES